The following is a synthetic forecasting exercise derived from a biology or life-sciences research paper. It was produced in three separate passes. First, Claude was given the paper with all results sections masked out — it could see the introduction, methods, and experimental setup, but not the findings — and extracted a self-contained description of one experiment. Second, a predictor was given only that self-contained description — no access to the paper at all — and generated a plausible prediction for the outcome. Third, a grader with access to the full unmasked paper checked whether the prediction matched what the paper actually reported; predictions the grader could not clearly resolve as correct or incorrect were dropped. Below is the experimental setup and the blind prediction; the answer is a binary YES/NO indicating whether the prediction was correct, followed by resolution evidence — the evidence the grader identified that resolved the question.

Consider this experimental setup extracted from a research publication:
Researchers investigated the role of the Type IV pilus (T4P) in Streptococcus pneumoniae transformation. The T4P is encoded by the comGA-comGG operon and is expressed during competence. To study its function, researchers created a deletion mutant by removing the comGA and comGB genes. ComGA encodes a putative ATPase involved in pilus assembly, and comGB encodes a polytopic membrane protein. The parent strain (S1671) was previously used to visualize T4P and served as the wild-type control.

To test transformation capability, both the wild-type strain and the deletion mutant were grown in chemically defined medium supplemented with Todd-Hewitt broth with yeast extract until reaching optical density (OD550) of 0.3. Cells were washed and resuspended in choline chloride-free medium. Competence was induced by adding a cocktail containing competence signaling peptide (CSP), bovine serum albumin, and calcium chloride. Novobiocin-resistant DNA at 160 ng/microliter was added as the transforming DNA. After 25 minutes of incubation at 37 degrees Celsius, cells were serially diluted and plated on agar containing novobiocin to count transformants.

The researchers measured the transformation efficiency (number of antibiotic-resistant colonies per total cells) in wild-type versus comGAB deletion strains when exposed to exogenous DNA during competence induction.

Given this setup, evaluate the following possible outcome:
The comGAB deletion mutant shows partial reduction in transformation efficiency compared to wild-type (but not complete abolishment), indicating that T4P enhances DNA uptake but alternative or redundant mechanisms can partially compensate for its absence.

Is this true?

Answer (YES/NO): NO